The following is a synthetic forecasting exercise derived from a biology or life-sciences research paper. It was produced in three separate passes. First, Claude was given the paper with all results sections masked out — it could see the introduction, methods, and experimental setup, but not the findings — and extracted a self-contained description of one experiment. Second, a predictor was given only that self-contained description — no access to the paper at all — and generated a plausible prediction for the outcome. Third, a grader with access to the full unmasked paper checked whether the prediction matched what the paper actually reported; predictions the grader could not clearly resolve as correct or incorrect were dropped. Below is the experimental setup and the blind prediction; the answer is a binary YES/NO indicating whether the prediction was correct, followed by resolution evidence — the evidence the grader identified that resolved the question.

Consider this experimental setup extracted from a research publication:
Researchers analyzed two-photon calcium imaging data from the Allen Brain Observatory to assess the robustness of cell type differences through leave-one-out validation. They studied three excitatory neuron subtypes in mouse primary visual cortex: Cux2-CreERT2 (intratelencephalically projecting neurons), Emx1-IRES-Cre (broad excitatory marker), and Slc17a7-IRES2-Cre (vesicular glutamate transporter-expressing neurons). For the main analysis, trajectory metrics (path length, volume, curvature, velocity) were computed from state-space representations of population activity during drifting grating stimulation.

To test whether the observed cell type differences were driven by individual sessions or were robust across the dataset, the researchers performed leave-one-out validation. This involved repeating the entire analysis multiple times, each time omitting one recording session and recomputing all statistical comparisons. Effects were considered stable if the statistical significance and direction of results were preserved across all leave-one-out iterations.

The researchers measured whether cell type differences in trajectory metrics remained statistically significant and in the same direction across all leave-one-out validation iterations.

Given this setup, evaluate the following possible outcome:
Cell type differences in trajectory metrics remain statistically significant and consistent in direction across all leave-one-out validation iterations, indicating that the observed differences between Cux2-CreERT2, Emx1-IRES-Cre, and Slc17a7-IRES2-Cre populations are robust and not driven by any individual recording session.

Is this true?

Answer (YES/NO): YES